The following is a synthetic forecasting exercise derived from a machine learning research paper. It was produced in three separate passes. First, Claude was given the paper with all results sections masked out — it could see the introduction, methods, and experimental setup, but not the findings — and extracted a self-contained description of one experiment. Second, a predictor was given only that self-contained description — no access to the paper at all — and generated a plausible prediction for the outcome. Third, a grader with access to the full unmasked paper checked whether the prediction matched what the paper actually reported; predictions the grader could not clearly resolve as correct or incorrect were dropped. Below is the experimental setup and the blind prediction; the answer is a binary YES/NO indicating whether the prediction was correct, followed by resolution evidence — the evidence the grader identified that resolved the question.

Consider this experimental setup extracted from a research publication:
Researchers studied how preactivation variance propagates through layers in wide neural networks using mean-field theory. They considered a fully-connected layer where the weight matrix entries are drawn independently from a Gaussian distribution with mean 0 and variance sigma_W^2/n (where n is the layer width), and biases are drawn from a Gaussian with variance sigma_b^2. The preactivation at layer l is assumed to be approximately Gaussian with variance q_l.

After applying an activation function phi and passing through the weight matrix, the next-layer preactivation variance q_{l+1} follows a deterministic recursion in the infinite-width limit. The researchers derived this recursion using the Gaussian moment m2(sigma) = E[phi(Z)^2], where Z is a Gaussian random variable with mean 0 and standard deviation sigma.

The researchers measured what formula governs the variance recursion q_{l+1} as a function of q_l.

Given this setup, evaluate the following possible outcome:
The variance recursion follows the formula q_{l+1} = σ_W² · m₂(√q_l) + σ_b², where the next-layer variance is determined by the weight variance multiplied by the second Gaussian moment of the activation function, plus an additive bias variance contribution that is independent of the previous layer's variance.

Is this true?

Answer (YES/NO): YES